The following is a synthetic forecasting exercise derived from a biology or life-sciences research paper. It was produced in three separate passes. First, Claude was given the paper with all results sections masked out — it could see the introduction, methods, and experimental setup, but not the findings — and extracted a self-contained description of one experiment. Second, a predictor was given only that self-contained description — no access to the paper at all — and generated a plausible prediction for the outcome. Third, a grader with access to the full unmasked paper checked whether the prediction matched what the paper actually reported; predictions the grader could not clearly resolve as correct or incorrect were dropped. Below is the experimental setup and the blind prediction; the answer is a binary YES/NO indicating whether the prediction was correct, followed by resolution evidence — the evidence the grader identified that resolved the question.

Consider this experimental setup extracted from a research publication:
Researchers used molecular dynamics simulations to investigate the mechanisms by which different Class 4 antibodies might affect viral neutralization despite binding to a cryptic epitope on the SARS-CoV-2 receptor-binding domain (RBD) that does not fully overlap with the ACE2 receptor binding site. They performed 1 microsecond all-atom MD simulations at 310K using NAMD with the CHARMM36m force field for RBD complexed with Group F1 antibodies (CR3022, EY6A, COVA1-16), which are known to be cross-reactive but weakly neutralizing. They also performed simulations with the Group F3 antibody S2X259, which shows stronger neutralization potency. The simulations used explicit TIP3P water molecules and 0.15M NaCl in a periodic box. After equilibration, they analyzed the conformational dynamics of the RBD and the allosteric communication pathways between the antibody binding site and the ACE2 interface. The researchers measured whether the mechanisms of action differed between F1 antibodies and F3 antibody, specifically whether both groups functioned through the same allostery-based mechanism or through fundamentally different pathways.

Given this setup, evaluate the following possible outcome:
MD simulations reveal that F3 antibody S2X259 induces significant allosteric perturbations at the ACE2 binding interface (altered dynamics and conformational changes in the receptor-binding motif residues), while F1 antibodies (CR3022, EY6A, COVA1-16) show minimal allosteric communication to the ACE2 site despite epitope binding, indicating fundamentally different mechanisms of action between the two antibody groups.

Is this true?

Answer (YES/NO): NO